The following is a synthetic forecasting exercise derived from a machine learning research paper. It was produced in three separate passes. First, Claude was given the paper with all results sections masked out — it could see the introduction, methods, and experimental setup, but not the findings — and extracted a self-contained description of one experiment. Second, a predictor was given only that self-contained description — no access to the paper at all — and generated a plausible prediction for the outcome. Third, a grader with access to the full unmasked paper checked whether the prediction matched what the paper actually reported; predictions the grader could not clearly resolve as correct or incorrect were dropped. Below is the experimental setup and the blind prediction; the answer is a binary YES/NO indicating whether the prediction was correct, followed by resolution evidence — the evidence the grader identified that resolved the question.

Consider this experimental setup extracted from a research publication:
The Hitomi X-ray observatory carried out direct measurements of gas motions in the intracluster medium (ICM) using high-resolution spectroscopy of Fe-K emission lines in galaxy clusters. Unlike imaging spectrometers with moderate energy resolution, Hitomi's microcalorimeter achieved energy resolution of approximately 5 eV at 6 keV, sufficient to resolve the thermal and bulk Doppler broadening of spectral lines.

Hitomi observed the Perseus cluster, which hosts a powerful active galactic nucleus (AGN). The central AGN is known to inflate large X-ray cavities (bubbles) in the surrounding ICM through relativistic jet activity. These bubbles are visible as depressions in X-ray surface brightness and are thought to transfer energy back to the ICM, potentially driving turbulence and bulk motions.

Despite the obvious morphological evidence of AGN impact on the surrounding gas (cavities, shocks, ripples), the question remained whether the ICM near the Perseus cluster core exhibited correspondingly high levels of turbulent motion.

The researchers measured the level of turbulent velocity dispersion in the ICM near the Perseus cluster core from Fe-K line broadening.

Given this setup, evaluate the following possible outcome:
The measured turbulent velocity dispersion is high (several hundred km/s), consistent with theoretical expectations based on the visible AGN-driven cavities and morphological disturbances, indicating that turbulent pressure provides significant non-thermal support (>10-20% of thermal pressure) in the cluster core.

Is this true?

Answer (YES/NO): NO